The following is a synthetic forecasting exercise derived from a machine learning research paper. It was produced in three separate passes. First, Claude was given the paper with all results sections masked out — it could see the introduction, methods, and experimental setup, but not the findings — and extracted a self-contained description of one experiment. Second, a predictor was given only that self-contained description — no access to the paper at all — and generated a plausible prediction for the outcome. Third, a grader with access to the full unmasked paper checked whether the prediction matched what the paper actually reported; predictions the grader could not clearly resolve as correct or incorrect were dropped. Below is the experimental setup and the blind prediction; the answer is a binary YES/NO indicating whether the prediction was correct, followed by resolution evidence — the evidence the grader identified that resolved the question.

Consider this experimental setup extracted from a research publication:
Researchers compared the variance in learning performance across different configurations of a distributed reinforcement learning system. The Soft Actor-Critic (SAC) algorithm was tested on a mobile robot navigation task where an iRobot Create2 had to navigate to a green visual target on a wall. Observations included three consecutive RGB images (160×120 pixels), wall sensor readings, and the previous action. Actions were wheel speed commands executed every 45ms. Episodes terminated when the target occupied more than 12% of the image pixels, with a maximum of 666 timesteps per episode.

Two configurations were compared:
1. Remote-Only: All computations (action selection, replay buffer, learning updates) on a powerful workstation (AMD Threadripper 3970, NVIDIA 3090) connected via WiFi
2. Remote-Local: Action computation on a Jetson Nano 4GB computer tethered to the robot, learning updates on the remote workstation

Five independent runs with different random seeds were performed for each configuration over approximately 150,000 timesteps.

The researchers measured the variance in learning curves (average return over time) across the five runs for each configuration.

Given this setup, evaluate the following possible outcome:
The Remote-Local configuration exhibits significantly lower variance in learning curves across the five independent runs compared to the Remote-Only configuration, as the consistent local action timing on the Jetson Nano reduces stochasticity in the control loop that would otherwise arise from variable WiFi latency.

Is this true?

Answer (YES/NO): YES